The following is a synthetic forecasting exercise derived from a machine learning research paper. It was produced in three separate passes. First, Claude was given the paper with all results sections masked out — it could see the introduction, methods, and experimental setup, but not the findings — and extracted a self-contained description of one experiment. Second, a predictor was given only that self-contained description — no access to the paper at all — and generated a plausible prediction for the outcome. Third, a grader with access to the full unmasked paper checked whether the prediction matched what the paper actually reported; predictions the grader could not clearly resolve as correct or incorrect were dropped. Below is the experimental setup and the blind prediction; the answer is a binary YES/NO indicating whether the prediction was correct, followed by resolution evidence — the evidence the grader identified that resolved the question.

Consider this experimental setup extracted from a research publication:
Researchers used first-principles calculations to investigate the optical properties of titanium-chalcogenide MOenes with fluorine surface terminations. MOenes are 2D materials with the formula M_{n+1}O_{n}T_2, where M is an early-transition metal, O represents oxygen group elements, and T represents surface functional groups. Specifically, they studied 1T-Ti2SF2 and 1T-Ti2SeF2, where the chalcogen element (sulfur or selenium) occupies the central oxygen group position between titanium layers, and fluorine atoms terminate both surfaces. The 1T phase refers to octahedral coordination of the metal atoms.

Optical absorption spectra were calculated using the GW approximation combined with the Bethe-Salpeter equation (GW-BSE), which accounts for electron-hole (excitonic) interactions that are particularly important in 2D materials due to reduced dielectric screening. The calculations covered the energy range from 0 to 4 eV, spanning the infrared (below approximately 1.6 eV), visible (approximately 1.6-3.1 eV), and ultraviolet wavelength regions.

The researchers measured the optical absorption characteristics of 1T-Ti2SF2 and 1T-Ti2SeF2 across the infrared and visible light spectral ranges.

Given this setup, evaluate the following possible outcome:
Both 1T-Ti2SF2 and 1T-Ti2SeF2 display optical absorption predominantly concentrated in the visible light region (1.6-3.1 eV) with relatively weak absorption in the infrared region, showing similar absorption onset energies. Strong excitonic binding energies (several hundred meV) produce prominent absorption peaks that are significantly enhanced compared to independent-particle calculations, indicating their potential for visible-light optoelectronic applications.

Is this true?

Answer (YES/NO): NO